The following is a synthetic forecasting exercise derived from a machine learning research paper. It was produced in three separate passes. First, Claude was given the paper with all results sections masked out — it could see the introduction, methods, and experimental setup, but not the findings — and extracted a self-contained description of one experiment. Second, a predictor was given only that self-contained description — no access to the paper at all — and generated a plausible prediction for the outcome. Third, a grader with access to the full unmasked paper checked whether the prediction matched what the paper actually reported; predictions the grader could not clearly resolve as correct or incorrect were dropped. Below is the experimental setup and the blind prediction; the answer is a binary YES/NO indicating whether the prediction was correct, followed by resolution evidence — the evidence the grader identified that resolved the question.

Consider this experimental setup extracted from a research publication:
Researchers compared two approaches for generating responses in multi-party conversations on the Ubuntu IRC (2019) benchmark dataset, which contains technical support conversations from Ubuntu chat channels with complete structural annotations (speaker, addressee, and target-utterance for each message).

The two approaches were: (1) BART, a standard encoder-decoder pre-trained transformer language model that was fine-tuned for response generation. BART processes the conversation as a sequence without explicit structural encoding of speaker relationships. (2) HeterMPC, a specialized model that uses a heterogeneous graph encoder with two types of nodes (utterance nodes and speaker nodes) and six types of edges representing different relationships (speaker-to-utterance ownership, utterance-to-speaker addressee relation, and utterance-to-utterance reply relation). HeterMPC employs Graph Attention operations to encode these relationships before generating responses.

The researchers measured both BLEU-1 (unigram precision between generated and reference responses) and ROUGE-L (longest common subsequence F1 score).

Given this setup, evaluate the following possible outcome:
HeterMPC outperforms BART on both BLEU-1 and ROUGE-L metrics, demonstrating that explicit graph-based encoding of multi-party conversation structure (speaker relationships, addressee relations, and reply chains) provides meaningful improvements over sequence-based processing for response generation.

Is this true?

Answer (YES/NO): NO